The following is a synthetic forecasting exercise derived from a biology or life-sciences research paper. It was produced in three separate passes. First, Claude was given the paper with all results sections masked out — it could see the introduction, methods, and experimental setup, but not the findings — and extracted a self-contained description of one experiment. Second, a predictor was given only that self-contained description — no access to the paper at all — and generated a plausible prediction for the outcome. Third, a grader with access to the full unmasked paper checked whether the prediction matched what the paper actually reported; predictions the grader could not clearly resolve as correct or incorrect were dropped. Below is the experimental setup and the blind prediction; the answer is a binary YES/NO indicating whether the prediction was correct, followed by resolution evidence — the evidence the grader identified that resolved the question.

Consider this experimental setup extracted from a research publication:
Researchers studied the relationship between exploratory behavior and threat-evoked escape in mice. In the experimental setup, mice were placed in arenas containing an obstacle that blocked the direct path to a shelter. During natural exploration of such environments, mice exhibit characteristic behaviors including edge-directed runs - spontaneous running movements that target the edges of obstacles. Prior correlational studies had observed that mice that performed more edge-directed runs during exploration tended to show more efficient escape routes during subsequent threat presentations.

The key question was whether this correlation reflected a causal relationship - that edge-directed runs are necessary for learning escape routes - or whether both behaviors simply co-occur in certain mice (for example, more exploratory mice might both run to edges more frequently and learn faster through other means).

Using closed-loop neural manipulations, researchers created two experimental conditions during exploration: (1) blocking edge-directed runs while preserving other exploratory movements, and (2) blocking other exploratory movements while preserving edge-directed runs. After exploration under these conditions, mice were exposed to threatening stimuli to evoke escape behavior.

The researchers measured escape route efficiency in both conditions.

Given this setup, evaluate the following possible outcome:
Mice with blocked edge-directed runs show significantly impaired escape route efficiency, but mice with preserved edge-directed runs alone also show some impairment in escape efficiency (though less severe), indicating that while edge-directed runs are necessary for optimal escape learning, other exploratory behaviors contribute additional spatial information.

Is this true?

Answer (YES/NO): NO